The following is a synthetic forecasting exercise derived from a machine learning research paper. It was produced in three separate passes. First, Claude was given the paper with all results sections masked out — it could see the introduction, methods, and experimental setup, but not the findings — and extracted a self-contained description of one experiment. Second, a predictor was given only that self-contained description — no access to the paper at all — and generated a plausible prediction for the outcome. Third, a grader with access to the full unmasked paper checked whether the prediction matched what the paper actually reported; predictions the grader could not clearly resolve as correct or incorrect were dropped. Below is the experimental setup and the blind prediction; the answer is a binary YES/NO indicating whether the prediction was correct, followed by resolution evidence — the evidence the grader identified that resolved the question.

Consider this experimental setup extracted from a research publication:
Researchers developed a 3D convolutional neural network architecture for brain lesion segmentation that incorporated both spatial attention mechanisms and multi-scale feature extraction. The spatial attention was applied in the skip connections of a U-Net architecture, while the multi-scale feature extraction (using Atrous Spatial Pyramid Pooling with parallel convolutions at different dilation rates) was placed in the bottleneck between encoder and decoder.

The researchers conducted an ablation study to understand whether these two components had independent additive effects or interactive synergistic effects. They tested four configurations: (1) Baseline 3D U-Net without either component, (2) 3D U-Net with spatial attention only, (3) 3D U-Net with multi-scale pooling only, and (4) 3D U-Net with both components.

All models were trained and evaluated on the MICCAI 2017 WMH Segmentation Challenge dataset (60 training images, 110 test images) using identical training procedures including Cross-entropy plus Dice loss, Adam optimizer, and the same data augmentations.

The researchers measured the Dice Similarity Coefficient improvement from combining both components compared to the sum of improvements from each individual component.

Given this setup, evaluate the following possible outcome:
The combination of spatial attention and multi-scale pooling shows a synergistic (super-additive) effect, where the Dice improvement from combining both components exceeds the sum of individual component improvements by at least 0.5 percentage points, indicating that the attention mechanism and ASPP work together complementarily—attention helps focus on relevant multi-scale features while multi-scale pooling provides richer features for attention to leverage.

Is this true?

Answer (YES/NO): YES